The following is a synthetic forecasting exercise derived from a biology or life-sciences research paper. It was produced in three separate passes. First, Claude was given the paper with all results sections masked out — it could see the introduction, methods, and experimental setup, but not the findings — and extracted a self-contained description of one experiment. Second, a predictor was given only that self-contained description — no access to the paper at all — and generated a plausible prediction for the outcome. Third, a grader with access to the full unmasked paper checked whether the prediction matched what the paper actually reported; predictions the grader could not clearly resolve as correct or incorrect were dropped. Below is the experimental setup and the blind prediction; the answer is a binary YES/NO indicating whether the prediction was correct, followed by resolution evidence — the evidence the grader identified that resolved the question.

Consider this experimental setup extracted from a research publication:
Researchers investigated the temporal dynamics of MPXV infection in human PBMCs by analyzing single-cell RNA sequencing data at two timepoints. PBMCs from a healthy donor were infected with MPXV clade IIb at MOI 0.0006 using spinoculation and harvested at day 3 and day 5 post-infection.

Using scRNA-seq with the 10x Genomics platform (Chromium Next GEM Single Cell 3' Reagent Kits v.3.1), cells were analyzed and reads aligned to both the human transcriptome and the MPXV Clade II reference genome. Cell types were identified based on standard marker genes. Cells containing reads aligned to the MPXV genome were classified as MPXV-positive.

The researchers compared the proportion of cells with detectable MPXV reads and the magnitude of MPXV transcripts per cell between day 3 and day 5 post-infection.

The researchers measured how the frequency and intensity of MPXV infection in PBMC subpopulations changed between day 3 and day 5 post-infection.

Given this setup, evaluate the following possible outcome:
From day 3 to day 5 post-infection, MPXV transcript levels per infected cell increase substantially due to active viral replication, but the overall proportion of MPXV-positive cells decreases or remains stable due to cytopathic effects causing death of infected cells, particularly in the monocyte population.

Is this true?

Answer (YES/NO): NO